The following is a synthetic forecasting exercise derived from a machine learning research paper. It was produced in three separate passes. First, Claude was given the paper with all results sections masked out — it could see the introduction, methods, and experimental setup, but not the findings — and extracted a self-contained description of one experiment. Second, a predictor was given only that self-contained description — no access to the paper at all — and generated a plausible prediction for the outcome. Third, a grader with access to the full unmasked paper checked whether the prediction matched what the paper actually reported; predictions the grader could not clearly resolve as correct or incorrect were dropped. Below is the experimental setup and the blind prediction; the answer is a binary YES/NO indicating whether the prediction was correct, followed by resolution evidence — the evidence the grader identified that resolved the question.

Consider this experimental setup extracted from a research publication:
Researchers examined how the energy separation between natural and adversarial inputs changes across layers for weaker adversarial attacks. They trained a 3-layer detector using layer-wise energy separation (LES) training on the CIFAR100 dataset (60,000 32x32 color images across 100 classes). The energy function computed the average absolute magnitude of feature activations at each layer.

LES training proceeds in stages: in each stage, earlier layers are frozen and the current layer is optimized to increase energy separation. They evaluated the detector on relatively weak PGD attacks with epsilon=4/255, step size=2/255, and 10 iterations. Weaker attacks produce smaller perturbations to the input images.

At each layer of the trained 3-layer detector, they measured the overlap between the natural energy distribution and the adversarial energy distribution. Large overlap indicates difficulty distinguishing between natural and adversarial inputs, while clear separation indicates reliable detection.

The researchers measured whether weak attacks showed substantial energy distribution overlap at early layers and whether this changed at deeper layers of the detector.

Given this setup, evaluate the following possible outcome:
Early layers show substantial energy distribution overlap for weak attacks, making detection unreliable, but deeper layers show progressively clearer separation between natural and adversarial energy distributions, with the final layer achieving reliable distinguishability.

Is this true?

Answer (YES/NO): YES